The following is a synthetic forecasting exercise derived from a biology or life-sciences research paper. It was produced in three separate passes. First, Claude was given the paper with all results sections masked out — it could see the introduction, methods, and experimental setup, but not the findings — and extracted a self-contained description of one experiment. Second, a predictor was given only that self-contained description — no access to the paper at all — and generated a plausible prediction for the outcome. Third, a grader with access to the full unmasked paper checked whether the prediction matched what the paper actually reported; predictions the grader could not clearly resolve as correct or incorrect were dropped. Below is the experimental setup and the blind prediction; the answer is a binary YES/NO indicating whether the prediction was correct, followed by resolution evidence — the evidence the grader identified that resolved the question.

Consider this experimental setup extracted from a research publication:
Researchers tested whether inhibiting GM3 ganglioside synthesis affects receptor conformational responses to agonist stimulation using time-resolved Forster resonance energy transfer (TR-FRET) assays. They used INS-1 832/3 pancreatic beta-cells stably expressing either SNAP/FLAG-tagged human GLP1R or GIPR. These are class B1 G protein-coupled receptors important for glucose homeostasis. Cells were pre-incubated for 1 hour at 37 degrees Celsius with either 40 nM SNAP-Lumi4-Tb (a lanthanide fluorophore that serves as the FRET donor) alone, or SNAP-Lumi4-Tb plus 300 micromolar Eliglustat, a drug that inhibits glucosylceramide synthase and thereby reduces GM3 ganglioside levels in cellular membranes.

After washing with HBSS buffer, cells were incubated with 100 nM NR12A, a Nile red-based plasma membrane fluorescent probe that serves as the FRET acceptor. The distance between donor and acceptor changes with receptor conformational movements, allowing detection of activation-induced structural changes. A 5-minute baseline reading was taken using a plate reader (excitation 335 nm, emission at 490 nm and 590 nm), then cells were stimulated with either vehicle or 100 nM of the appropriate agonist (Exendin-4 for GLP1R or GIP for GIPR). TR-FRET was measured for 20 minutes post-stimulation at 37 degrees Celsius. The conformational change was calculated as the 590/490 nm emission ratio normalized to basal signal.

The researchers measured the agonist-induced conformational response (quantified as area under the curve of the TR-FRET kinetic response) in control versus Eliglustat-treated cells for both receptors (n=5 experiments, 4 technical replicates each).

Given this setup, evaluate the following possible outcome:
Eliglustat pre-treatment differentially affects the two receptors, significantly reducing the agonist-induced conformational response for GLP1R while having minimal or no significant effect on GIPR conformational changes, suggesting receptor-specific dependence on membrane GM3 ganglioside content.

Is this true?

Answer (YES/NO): YES